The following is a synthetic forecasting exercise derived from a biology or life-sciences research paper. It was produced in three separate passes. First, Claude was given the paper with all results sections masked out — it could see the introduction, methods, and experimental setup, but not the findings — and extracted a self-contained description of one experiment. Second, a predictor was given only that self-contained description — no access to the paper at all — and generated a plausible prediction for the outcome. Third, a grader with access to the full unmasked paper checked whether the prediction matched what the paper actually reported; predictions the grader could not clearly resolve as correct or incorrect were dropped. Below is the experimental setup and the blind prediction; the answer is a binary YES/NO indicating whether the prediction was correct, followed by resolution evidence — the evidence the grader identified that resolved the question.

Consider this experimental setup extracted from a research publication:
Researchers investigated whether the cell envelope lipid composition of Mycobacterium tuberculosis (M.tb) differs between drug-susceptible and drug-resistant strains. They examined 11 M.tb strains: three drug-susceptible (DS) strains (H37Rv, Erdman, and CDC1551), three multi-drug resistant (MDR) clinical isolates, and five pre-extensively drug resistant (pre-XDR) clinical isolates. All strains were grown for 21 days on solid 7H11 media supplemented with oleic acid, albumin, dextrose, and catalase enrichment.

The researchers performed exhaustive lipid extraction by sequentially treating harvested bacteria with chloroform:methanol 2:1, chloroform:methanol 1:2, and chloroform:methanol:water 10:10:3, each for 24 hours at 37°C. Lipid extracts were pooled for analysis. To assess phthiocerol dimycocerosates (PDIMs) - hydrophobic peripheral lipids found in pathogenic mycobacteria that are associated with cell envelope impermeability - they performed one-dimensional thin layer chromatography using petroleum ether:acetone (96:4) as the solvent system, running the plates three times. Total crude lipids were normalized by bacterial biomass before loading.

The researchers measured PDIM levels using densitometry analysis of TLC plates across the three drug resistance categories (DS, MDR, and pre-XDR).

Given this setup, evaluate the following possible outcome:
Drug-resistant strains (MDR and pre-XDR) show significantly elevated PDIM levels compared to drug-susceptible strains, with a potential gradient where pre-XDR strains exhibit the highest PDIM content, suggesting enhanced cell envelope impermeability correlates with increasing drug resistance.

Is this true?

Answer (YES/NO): YES